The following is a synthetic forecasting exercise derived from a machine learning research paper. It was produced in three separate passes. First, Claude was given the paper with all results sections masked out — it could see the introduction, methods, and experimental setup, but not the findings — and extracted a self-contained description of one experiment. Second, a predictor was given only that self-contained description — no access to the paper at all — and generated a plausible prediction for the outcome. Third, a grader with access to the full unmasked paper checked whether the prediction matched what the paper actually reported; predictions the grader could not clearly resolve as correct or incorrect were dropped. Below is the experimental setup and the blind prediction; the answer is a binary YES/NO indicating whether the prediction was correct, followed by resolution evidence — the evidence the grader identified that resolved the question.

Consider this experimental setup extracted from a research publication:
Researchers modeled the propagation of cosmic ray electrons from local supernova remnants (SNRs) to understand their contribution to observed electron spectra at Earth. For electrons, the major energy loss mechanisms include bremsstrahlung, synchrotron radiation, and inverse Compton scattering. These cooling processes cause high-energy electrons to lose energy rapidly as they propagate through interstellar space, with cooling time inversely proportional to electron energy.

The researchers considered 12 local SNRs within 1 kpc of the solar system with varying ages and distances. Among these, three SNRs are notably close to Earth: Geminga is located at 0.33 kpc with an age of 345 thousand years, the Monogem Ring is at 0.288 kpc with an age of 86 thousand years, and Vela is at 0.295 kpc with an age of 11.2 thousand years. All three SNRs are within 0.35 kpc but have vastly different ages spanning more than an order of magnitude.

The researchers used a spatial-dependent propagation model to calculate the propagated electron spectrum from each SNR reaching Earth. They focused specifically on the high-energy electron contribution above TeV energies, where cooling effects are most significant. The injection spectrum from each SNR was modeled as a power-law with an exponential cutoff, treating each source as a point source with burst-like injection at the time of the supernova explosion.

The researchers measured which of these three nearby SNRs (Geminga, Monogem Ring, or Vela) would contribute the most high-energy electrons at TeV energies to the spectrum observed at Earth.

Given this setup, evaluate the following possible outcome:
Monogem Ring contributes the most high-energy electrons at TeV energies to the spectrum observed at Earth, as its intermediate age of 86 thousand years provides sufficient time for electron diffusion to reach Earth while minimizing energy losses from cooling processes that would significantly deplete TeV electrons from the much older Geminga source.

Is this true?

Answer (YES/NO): NO